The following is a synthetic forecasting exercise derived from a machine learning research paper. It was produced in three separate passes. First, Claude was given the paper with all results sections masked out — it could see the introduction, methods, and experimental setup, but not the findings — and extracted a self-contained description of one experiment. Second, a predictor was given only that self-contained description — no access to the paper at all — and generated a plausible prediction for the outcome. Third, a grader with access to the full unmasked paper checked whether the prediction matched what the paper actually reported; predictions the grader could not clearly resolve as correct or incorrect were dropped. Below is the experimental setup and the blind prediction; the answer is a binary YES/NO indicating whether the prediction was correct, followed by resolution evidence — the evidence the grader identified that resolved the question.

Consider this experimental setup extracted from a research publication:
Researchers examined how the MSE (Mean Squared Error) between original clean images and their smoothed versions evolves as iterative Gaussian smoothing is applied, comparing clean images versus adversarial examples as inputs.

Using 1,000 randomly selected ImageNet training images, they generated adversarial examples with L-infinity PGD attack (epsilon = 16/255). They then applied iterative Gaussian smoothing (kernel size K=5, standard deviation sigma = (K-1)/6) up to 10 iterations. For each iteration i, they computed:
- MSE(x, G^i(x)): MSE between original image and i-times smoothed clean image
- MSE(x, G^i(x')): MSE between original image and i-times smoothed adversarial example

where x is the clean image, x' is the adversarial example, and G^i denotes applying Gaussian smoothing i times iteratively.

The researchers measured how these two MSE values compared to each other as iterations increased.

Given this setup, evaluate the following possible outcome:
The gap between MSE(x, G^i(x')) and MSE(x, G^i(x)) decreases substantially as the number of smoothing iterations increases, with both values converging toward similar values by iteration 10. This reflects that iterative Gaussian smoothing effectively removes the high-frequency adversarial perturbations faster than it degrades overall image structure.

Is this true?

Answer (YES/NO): YES